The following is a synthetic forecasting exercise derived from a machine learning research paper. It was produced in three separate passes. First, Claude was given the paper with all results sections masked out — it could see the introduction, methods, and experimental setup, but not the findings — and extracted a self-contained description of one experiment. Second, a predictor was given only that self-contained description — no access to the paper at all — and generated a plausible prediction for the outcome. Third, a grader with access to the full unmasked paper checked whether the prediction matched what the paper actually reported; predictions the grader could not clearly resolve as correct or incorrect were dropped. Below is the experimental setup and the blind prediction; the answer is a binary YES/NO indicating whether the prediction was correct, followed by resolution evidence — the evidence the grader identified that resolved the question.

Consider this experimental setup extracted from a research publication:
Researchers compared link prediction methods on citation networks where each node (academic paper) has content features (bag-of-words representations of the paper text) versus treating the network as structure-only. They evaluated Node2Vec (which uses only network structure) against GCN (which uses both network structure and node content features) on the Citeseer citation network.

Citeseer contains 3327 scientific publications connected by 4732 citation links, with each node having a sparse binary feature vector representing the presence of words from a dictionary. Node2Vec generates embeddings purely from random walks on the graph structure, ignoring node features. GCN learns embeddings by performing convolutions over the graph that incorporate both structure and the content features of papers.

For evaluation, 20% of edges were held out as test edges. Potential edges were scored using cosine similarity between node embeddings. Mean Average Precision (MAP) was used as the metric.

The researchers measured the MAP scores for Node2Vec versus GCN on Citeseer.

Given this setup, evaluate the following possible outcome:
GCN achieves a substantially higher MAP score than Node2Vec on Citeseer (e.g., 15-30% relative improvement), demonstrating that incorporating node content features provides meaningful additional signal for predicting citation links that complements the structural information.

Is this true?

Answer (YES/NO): NO